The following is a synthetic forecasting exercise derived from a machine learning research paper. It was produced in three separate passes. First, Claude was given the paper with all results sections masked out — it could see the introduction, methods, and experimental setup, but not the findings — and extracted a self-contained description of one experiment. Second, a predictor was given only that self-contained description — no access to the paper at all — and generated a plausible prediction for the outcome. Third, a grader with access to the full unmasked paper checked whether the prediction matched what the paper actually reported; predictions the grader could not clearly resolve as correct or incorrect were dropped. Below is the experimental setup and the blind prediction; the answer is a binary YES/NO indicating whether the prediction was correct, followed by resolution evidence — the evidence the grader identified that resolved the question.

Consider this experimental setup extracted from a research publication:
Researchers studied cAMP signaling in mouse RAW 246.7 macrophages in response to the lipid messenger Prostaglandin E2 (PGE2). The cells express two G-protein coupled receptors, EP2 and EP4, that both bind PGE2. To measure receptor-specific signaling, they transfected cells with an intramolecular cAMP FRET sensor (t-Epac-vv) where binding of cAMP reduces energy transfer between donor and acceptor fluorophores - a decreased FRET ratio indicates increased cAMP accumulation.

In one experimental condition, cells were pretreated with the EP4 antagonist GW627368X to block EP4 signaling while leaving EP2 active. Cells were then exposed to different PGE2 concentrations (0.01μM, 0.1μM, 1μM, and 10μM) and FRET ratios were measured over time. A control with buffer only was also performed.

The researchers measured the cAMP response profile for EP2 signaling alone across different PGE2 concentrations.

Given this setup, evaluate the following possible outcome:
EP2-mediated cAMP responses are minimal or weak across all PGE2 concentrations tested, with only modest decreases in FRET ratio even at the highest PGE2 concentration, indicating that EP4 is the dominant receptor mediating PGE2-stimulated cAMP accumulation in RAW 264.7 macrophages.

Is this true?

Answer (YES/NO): NO